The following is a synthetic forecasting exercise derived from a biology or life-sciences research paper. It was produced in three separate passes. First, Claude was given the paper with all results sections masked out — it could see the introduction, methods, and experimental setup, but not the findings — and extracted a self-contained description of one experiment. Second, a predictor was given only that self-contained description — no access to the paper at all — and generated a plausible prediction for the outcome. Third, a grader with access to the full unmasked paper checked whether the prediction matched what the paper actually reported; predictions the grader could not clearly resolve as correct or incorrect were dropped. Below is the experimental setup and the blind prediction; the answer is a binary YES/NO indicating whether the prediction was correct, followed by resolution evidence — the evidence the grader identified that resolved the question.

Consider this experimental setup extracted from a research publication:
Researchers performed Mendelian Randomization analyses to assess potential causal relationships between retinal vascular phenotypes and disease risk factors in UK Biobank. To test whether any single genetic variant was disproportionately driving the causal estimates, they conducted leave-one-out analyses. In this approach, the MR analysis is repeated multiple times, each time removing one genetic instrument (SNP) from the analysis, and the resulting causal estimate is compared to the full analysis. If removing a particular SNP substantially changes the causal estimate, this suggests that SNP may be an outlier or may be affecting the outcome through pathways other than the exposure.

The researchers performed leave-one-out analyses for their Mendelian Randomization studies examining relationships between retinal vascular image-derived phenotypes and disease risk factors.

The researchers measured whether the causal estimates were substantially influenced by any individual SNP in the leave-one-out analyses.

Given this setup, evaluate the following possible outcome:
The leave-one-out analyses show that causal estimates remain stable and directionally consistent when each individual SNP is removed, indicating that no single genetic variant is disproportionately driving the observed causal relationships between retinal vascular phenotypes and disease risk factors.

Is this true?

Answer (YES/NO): YES